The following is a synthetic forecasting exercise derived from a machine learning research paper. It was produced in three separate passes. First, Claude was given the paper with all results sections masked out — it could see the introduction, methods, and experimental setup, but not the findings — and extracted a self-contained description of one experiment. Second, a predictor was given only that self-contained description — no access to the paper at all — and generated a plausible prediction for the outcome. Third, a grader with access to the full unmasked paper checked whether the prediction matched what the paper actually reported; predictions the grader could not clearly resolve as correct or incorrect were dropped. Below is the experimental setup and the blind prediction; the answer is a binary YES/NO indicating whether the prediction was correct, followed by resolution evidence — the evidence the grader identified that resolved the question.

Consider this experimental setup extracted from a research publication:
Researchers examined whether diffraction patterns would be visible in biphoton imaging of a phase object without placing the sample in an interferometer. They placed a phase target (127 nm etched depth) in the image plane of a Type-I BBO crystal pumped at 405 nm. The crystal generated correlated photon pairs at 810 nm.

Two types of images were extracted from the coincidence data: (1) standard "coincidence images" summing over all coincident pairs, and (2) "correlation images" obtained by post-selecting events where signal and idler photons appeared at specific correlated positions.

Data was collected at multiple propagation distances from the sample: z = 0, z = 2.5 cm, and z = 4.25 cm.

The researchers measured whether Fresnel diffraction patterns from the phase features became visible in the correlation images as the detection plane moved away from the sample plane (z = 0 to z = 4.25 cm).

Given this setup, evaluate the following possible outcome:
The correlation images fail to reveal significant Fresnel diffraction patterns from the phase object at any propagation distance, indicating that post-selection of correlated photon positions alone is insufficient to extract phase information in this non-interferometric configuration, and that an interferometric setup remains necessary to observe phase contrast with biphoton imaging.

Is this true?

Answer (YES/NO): NO